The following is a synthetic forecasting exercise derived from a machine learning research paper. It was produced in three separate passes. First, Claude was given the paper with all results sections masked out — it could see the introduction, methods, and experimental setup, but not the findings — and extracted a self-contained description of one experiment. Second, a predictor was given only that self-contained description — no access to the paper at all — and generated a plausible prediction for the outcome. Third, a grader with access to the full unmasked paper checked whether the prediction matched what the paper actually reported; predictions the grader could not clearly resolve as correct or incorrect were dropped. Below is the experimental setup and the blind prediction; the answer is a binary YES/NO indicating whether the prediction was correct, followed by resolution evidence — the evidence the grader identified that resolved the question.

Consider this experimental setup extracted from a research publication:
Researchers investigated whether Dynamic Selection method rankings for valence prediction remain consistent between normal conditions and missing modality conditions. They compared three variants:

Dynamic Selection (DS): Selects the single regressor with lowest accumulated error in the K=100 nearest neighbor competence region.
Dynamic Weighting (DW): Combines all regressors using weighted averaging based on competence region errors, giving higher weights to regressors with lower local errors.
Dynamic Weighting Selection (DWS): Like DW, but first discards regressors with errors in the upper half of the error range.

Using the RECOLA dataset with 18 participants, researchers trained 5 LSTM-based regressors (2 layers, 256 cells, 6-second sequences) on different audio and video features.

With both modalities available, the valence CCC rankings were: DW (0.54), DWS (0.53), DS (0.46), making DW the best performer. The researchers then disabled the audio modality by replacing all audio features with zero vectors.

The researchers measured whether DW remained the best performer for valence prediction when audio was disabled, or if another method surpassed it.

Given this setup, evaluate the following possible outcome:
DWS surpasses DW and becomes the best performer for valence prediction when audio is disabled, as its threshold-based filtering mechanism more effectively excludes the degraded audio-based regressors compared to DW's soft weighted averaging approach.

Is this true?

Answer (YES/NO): NO